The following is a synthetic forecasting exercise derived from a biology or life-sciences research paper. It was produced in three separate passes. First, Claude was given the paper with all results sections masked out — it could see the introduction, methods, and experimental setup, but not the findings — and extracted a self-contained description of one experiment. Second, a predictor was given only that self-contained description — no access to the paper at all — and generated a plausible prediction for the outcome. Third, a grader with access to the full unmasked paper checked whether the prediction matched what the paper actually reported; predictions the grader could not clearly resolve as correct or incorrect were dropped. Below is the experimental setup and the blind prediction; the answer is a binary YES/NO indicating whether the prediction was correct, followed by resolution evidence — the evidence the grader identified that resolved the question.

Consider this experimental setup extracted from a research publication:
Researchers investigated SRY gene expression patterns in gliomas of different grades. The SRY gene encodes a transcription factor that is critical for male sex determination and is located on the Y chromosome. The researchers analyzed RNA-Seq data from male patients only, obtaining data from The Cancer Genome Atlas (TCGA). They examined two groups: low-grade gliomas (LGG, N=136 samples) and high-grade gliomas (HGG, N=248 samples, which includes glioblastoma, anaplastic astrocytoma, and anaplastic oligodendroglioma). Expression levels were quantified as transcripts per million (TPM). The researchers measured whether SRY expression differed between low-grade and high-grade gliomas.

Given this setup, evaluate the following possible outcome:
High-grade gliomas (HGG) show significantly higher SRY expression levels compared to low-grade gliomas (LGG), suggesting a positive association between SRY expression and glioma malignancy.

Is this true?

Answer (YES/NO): YES